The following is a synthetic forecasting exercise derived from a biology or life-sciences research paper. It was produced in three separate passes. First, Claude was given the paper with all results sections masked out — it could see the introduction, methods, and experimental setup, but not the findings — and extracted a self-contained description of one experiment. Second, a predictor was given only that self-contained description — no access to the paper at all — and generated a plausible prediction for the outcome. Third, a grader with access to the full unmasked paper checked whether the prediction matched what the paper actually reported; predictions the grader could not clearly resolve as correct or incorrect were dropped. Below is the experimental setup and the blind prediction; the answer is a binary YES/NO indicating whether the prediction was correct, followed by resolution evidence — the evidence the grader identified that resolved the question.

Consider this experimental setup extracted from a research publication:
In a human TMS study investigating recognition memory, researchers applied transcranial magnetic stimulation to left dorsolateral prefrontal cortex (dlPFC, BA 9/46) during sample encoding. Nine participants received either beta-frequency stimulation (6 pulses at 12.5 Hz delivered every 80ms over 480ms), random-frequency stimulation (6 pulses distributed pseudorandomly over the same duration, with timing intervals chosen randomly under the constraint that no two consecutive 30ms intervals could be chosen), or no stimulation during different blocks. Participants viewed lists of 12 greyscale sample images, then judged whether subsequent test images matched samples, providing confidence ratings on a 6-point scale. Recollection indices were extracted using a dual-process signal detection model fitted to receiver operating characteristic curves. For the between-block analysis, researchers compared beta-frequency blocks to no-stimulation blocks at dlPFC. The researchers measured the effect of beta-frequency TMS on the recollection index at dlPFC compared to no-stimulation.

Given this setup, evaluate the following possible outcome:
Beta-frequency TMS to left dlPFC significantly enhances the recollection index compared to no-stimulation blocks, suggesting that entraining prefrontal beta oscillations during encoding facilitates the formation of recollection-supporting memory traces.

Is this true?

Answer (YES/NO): NO